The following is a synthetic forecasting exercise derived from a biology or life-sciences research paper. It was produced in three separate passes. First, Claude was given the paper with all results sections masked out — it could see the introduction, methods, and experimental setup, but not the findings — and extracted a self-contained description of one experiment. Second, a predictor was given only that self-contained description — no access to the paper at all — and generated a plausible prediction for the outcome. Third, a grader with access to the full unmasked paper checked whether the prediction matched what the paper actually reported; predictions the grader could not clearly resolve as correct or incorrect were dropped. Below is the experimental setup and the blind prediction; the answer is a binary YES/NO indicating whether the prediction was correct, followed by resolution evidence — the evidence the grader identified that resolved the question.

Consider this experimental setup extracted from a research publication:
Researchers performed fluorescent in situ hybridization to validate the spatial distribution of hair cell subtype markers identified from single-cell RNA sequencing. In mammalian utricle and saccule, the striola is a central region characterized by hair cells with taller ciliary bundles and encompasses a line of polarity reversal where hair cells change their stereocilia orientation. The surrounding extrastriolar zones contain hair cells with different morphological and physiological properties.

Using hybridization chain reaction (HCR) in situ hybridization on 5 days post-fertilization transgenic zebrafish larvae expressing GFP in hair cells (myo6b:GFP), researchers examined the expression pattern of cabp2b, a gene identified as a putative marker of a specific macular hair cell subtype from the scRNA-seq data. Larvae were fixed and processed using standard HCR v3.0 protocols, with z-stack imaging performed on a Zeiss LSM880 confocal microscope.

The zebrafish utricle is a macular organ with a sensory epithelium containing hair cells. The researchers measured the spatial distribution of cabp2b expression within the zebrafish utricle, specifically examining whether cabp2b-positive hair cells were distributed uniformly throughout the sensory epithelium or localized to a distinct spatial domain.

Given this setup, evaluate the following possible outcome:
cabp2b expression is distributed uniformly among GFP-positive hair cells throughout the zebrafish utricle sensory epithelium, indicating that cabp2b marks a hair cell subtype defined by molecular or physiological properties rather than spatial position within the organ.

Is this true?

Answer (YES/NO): NO